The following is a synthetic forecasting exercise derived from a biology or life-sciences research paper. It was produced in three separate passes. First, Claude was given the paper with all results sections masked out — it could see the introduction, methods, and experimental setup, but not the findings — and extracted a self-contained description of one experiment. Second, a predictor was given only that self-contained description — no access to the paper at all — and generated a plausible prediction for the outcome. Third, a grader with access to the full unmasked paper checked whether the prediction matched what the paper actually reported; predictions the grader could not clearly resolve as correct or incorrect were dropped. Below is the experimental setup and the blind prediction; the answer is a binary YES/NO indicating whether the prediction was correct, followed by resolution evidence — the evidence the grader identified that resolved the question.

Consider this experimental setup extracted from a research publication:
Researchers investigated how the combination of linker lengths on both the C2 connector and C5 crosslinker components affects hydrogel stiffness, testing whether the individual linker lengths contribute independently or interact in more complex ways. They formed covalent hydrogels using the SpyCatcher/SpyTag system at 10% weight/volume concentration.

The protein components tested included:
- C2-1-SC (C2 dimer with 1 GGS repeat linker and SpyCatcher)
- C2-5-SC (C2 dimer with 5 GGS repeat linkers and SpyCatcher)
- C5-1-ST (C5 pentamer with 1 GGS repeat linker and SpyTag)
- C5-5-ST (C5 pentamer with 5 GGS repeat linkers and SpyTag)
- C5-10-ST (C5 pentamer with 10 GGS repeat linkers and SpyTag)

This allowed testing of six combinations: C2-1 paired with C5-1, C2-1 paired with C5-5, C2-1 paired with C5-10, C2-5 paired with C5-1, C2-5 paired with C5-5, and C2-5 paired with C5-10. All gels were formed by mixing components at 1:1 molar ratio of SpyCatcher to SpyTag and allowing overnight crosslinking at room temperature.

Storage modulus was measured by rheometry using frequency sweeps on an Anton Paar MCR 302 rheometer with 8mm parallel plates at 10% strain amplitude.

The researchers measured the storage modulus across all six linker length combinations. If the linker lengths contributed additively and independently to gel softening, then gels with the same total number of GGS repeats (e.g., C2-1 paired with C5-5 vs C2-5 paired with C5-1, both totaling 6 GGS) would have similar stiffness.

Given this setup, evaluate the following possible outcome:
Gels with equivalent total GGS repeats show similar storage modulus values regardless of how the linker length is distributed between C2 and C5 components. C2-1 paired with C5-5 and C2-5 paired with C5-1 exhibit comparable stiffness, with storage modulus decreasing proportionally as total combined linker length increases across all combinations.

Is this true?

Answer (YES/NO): NO